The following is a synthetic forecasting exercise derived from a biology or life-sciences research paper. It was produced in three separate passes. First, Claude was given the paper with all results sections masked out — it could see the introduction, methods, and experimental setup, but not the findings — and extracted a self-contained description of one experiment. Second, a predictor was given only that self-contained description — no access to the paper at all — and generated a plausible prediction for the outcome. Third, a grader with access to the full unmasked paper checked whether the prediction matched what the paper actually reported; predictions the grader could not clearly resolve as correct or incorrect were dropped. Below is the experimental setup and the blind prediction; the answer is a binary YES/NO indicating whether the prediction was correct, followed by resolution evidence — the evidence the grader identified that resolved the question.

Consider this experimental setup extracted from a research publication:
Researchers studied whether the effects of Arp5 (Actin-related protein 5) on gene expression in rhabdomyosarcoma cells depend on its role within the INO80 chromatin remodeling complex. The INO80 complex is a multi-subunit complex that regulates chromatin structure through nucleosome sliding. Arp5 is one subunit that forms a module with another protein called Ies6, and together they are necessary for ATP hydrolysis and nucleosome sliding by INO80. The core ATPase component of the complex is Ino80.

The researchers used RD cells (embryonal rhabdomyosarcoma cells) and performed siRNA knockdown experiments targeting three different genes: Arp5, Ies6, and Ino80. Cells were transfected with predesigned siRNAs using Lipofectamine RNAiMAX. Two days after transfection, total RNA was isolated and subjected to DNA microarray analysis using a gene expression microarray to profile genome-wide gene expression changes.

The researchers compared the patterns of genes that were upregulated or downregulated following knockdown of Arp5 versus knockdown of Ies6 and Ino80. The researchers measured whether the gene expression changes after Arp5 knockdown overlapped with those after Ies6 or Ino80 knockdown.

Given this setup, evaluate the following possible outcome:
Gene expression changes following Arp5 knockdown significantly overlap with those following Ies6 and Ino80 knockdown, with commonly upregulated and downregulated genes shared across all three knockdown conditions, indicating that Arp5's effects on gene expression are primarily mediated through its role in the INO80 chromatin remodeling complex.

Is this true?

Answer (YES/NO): NO